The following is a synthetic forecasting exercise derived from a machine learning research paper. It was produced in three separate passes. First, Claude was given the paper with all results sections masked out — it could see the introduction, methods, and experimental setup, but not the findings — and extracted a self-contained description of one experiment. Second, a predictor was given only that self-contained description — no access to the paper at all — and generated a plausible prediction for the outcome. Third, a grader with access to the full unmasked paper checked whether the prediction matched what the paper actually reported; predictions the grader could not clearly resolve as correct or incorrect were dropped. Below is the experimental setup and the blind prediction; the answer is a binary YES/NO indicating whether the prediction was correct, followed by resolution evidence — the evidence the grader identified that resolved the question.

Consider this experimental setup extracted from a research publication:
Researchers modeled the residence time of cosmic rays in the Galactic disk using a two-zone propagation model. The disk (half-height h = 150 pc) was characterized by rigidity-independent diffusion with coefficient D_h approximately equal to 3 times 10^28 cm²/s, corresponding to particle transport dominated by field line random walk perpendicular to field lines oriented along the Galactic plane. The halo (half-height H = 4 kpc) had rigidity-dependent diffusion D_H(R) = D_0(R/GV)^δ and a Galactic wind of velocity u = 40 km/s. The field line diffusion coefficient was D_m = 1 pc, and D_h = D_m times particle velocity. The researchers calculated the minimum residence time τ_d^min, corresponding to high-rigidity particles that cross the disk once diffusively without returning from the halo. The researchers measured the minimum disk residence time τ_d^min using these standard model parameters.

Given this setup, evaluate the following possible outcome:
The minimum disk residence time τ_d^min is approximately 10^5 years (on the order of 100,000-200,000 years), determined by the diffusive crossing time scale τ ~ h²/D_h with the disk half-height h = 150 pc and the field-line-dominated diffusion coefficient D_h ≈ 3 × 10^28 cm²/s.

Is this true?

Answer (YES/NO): YES